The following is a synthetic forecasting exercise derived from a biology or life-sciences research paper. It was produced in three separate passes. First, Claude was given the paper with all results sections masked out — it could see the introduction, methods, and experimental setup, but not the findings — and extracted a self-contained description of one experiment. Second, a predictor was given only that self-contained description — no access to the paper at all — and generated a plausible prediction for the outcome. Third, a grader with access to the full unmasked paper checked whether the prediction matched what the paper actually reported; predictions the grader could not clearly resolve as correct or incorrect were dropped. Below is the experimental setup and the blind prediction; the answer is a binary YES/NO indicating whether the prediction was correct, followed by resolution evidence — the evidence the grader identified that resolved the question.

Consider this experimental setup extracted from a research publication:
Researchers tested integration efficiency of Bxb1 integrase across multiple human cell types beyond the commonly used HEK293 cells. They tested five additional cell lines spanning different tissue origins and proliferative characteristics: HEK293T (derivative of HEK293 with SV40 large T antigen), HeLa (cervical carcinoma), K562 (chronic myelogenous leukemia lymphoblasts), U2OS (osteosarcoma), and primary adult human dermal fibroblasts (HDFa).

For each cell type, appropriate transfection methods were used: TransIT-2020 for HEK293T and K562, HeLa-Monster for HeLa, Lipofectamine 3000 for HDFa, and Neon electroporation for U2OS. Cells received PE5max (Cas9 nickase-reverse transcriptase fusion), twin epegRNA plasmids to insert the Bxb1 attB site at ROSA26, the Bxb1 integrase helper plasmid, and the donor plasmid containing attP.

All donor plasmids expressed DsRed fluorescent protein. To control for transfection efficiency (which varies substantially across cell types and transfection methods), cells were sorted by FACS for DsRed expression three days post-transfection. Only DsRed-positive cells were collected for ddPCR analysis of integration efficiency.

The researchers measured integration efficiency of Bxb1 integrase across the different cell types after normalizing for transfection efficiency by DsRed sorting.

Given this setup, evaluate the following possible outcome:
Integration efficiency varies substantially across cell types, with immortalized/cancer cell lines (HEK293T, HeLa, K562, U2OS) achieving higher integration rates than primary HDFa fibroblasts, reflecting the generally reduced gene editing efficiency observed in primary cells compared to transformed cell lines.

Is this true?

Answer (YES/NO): NO